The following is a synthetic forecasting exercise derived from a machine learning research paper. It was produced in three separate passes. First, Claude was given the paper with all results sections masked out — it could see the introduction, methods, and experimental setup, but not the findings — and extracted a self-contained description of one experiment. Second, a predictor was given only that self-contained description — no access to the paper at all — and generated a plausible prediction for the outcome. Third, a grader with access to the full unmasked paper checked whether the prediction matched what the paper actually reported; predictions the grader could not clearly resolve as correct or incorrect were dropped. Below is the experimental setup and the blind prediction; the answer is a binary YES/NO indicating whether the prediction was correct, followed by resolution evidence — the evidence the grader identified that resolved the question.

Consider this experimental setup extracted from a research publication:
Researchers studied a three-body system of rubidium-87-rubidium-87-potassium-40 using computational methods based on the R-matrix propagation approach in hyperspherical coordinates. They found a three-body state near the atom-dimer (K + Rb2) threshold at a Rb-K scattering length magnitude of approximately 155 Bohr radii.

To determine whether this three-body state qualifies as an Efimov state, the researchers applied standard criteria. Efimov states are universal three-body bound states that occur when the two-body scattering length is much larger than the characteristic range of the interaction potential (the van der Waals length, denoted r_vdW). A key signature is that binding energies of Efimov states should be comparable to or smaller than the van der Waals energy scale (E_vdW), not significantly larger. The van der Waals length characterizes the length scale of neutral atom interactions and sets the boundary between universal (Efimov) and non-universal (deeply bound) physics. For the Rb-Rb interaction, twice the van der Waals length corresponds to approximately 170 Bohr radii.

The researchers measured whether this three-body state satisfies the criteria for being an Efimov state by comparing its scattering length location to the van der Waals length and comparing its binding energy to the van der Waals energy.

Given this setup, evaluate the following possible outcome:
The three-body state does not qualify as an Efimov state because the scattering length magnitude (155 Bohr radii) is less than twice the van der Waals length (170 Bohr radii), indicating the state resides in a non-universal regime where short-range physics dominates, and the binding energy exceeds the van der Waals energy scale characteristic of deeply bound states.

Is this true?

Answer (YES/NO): YES